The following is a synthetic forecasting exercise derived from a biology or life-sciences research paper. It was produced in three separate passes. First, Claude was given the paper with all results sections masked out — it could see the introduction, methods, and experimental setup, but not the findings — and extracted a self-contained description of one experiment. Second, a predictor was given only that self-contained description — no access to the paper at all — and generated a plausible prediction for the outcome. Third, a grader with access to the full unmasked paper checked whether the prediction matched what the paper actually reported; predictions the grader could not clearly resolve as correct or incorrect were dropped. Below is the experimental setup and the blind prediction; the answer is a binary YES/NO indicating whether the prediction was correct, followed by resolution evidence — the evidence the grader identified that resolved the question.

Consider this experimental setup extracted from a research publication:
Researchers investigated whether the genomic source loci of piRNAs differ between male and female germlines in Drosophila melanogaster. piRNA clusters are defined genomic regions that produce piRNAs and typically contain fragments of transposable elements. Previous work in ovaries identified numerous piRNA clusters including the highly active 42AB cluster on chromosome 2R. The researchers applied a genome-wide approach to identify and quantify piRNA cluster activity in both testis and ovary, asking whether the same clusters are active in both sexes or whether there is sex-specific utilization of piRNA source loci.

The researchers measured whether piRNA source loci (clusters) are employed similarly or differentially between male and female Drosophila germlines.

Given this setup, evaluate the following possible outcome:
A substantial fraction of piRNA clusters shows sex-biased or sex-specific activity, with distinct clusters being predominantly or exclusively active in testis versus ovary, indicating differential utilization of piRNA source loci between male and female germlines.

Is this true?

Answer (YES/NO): YES